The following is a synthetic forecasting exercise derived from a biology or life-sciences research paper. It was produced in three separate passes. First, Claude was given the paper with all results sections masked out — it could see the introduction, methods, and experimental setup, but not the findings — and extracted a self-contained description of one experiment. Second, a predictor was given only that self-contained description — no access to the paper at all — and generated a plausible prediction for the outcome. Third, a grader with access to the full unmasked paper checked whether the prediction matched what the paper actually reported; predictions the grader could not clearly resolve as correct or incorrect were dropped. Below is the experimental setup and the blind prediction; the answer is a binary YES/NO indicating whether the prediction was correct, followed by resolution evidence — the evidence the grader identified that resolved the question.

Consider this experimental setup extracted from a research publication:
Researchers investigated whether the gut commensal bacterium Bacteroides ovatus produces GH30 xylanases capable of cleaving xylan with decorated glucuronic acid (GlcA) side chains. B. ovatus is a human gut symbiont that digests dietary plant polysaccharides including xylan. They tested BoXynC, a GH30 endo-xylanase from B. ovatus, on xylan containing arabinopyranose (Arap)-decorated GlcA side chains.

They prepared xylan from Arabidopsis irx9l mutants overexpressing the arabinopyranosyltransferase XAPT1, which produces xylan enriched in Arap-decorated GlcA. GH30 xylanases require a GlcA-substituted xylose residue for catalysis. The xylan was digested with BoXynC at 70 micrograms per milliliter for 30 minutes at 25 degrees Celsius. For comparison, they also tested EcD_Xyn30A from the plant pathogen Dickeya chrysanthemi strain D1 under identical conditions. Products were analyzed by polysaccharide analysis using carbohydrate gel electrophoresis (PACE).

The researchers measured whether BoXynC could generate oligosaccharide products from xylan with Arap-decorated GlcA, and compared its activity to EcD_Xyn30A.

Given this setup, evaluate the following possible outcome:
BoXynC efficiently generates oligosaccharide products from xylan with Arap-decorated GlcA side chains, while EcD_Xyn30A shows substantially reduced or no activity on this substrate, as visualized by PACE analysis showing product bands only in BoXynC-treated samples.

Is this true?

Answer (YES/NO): NO